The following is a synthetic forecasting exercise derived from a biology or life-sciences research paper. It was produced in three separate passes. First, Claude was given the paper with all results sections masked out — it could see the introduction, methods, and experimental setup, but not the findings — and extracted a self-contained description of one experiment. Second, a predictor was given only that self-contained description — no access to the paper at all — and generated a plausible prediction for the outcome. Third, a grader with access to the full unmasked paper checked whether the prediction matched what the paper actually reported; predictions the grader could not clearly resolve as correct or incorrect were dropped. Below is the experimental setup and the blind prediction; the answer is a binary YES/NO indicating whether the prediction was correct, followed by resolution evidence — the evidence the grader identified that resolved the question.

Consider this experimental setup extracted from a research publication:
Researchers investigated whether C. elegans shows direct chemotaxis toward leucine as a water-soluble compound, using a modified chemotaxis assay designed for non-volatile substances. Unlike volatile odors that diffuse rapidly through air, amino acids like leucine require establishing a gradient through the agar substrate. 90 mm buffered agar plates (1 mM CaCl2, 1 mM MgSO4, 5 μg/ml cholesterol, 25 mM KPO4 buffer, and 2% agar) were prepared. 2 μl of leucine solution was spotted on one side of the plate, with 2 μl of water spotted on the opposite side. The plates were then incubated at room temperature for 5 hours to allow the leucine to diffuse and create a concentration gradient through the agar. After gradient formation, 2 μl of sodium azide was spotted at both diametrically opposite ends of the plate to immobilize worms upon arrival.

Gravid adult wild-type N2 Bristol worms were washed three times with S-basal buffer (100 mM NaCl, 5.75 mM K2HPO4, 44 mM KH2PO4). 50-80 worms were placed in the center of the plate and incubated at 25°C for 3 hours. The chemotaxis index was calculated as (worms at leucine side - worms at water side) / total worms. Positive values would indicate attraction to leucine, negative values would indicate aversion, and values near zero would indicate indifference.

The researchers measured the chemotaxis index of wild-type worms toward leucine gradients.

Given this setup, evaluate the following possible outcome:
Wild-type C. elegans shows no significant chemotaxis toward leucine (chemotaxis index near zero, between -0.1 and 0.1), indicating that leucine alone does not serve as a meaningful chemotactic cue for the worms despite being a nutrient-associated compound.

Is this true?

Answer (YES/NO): YES